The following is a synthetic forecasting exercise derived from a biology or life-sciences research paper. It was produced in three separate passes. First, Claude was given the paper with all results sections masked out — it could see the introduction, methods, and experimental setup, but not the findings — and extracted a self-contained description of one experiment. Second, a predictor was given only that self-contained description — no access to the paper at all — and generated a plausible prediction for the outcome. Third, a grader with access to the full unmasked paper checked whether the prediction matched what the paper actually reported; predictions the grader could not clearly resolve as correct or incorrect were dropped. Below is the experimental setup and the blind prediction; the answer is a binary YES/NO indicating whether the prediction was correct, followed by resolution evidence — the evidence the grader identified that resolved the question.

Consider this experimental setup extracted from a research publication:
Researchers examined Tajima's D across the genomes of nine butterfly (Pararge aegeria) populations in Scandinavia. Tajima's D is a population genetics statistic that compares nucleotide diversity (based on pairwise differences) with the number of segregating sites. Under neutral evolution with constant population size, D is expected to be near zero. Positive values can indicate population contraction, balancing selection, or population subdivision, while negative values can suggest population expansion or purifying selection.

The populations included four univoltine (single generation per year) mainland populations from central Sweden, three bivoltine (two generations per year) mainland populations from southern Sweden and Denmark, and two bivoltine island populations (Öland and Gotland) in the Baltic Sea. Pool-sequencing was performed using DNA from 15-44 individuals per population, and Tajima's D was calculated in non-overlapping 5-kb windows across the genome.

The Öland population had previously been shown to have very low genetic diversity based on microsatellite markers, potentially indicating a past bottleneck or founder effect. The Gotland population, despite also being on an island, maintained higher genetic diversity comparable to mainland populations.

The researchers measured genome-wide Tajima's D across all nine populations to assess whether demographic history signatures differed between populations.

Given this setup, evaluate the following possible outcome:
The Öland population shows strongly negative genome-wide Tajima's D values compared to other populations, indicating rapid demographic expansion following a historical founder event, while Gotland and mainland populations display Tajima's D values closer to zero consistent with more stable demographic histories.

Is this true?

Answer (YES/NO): NO